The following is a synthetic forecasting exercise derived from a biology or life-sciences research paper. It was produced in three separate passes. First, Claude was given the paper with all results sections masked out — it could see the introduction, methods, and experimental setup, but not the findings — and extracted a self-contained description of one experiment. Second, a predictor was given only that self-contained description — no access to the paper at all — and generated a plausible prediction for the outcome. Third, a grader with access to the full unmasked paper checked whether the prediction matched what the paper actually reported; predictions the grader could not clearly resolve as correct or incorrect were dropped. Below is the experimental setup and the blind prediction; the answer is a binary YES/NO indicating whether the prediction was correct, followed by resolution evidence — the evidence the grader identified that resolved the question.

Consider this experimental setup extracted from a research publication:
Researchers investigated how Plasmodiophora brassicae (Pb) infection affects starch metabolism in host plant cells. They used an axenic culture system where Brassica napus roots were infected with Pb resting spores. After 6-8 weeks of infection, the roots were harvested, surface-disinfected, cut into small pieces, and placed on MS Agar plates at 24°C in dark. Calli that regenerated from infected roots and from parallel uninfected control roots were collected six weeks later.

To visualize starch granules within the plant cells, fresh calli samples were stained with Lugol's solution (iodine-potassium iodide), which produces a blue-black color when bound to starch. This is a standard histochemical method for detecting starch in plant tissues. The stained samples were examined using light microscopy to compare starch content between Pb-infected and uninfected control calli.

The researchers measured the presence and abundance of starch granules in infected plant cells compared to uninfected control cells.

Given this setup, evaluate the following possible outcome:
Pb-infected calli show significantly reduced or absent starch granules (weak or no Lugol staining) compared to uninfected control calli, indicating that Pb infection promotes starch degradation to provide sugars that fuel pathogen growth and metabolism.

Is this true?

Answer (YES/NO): YES